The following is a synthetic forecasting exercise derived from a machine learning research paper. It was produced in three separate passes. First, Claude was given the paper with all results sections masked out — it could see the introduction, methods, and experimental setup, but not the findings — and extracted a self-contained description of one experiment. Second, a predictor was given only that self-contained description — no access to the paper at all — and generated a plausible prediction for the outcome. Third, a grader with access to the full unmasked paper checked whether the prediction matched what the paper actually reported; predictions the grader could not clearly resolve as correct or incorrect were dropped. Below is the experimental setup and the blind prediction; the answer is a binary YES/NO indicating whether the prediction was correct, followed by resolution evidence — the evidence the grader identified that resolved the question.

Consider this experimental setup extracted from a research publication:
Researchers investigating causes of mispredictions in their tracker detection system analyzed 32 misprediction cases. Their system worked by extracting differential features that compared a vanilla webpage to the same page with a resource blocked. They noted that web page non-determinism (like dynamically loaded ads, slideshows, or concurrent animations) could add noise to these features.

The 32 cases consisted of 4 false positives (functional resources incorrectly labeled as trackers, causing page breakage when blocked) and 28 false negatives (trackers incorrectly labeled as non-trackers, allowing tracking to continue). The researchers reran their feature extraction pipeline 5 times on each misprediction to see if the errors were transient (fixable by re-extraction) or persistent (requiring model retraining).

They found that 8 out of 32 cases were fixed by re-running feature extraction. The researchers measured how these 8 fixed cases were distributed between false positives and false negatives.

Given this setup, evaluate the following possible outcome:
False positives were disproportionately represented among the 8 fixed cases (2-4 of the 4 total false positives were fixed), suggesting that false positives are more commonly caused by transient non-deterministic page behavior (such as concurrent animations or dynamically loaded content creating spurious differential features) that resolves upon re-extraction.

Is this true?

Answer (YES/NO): YES